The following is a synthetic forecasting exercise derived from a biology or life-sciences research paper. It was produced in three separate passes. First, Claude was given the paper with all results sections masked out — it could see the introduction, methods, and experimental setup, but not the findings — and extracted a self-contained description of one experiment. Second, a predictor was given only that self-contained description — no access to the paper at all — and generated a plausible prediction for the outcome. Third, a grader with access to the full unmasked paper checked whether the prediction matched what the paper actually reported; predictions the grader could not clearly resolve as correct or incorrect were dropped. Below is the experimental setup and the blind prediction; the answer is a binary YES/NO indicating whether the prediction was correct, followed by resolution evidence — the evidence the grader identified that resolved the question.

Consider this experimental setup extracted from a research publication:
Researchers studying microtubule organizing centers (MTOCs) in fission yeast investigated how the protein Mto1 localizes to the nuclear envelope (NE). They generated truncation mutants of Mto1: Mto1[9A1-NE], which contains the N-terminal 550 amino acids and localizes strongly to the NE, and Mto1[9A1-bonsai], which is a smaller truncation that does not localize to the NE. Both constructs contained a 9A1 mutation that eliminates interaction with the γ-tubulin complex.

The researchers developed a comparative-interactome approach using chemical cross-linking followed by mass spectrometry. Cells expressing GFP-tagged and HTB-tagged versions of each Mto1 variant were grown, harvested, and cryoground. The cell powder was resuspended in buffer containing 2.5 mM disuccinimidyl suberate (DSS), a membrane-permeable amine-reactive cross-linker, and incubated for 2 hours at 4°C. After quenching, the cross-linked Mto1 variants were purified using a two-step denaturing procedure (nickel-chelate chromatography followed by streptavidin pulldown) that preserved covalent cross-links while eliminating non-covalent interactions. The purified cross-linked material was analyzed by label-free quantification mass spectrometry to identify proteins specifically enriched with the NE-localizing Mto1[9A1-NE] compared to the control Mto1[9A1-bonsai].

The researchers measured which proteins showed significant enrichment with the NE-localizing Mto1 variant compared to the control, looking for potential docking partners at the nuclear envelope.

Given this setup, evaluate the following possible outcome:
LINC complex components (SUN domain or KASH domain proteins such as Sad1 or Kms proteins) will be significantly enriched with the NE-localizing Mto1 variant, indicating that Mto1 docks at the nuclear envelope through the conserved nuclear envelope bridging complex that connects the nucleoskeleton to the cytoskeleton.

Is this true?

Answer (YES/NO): NO